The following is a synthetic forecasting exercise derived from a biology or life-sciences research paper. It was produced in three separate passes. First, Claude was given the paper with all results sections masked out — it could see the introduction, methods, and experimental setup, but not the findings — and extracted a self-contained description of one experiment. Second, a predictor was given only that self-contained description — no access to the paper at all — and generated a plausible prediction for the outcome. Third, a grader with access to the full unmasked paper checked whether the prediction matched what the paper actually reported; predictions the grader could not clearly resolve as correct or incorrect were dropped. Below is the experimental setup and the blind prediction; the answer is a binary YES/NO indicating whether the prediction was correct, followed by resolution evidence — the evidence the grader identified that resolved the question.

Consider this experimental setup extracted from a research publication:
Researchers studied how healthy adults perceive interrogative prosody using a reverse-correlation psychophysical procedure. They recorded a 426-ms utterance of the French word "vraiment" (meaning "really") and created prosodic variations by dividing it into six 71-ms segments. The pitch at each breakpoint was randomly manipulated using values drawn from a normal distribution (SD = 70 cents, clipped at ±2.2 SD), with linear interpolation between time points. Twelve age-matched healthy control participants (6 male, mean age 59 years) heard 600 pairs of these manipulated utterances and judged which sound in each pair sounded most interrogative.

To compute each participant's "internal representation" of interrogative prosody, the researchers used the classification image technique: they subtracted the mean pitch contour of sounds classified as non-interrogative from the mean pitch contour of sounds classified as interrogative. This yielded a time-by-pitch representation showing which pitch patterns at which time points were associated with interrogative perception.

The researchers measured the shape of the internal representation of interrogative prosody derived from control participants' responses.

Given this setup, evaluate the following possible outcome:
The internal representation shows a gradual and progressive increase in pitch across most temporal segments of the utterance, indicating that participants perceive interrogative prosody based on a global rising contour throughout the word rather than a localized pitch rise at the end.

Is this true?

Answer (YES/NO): NO